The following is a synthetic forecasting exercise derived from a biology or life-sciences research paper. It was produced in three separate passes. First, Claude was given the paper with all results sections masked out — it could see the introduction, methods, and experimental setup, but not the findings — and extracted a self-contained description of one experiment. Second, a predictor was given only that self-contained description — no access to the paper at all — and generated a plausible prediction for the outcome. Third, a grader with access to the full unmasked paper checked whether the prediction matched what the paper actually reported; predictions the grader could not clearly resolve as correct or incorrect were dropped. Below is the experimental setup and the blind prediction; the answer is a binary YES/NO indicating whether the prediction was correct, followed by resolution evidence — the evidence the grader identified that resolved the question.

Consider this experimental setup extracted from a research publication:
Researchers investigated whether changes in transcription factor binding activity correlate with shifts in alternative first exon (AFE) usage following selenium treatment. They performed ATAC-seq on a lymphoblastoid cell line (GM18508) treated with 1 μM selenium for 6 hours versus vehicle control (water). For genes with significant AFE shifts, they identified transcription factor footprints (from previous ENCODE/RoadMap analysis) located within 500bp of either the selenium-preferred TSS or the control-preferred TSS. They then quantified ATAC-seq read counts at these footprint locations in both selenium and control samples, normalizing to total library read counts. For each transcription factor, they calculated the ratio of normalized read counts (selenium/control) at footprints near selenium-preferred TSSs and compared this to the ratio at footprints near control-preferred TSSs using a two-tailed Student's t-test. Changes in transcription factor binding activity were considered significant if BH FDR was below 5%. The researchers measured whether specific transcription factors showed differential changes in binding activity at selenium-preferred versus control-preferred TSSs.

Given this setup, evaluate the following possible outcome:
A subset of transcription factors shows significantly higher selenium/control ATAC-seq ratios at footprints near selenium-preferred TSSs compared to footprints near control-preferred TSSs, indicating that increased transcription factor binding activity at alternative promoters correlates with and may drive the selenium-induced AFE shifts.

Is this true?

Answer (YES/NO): NO